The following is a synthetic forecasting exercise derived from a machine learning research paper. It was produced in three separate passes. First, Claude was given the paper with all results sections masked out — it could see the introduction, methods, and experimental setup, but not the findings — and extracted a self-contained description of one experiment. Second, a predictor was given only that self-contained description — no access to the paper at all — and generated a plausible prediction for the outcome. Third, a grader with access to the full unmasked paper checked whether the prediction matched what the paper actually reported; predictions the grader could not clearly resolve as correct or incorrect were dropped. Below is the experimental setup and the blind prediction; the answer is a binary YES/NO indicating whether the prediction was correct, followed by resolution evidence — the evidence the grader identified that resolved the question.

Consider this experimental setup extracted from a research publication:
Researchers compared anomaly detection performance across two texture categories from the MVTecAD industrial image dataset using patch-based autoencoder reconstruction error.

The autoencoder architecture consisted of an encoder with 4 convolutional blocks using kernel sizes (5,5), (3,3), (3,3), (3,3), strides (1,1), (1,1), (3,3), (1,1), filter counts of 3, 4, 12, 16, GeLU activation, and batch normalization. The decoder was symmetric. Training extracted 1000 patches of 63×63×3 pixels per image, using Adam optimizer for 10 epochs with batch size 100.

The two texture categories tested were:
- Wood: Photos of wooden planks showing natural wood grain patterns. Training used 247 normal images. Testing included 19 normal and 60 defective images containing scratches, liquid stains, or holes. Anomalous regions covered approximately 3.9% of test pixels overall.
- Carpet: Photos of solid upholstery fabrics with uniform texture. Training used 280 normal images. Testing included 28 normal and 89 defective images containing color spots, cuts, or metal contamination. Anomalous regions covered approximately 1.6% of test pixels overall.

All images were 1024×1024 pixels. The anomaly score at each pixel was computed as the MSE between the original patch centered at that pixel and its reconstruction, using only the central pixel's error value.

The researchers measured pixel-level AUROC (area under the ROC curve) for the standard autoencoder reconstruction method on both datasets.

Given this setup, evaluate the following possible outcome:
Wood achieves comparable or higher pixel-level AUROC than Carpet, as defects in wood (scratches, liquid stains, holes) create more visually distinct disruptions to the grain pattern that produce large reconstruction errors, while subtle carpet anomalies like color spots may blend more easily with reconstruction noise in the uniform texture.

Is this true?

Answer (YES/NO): YES